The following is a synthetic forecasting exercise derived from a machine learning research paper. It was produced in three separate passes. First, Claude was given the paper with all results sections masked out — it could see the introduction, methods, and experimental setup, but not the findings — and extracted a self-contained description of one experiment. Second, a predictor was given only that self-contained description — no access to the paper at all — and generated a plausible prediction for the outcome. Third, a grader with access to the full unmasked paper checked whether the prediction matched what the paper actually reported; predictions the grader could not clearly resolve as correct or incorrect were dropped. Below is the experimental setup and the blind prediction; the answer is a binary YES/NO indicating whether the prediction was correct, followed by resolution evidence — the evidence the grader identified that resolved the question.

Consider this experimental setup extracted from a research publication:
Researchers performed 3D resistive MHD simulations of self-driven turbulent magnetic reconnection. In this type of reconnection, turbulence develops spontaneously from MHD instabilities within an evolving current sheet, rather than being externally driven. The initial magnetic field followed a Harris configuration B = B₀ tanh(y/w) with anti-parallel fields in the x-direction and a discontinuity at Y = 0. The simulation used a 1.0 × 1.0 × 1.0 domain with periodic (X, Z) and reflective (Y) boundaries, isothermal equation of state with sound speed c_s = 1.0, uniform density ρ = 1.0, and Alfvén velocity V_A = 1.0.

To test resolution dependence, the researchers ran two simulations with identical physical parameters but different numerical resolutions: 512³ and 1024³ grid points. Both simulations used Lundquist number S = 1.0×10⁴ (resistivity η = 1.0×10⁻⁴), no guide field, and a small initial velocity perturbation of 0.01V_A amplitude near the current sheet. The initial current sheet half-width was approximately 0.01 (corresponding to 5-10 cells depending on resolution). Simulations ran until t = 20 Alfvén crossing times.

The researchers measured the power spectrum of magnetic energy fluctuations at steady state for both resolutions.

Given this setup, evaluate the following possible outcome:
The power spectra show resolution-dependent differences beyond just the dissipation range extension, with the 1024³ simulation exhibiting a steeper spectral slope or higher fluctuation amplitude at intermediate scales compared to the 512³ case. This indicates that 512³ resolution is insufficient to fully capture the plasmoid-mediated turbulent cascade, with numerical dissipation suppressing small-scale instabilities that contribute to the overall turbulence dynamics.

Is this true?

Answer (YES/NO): NO